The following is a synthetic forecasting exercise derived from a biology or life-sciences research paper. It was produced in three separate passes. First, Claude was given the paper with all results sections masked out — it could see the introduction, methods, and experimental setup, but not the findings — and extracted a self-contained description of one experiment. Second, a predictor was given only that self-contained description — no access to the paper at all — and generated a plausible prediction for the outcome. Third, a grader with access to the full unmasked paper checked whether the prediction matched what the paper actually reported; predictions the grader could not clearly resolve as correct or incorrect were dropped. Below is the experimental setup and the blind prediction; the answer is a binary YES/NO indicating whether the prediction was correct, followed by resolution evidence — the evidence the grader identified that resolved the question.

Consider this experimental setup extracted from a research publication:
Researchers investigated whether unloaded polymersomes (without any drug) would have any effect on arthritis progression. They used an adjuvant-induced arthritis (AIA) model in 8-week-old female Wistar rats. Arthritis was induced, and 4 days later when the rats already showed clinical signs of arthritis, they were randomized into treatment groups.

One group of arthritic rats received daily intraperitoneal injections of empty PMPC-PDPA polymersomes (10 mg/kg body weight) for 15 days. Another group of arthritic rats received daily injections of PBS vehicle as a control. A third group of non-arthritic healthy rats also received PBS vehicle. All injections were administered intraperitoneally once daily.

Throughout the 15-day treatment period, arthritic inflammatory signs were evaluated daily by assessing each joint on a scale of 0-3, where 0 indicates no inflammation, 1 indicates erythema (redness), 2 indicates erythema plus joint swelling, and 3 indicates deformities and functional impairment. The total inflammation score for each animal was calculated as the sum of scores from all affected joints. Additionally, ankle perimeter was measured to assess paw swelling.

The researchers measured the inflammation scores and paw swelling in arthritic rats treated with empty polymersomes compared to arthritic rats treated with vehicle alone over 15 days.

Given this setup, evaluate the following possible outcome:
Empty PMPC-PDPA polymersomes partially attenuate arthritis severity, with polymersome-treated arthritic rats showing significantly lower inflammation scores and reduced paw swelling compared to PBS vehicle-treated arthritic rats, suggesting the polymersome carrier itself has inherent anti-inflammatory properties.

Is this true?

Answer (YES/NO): YES